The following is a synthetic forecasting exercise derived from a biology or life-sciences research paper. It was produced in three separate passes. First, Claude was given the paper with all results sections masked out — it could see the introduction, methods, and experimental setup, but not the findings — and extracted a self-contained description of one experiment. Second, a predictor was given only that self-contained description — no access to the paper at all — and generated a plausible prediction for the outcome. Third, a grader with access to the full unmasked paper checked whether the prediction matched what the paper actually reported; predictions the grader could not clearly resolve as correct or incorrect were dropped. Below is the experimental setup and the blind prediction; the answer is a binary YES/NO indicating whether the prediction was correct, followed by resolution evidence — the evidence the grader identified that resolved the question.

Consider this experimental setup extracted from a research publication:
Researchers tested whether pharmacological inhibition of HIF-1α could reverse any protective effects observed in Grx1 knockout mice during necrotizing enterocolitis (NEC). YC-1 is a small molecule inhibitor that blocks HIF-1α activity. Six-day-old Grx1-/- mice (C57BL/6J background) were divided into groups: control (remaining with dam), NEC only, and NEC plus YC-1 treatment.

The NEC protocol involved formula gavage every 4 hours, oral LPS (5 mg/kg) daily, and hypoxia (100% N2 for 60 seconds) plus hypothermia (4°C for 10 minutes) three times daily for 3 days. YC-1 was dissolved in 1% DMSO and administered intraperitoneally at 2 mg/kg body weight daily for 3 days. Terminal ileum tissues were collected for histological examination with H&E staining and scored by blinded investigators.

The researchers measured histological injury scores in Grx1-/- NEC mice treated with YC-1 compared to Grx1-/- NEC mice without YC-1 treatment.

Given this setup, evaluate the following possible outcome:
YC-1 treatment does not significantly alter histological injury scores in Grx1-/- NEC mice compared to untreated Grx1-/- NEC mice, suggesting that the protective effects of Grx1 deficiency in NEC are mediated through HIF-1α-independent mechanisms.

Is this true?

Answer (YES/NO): NO